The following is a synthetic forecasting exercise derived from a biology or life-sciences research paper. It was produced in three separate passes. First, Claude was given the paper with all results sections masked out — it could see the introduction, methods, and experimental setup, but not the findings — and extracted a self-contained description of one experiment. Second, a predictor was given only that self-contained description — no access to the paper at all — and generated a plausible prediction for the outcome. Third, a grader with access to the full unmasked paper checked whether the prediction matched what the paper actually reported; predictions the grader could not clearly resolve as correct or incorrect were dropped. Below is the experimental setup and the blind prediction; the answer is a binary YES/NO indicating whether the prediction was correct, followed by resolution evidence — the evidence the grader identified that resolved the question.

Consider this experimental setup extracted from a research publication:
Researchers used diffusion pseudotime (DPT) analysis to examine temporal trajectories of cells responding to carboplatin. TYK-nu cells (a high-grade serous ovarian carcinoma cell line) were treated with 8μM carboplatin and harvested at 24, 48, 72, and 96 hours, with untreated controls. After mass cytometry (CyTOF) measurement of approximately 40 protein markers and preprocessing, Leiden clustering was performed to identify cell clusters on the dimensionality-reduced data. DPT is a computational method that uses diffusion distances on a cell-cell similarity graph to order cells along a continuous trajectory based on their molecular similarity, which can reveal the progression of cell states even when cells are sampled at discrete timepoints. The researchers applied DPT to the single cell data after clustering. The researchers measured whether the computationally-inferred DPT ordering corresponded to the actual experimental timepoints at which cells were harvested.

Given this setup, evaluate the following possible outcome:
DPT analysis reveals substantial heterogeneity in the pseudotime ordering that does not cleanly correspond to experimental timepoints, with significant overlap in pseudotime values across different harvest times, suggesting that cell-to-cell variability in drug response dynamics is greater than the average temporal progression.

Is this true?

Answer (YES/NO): YES